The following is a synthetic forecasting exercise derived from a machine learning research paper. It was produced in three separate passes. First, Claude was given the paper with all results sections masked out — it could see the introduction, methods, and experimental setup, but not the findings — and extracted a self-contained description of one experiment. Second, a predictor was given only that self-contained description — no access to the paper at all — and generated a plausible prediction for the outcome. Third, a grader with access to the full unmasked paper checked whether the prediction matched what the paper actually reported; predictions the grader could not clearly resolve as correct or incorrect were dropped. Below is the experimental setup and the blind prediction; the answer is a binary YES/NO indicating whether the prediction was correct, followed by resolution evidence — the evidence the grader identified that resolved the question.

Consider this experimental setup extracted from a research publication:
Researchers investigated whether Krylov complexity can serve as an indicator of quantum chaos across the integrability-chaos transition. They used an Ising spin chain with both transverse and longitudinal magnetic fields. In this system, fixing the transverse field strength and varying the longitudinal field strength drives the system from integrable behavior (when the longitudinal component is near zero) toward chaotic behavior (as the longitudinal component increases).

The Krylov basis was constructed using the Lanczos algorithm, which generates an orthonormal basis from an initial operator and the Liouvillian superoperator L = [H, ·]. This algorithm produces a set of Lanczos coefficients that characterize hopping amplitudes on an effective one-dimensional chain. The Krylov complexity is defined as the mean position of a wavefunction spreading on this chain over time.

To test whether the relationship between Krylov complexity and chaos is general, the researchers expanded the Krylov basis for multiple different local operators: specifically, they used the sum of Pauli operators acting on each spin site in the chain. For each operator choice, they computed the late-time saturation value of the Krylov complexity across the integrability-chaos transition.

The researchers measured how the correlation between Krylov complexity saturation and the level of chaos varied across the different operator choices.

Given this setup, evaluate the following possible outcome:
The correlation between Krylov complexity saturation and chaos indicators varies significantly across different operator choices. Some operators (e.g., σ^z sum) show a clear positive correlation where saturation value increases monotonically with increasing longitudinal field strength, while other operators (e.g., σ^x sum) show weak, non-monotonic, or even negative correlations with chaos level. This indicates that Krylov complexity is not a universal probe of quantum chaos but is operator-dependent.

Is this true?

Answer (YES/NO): YES